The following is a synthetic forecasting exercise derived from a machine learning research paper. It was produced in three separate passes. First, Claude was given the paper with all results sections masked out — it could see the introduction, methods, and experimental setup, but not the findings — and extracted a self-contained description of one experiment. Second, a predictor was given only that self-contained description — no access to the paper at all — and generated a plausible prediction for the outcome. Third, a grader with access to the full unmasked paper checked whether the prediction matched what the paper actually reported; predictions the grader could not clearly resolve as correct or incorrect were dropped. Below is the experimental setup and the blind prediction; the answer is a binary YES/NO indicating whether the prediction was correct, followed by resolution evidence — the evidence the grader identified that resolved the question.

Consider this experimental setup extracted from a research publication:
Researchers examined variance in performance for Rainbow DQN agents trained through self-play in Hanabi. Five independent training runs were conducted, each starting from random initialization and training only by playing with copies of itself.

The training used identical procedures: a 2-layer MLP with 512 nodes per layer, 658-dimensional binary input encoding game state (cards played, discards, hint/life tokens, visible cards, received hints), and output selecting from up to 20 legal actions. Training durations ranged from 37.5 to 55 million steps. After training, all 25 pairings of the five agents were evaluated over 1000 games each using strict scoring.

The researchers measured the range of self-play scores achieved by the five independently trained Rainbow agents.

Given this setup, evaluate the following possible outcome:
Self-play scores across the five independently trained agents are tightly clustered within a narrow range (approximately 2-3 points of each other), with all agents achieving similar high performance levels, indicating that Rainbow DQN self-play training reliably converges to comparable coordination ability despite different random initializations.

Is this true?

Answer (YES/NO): YES